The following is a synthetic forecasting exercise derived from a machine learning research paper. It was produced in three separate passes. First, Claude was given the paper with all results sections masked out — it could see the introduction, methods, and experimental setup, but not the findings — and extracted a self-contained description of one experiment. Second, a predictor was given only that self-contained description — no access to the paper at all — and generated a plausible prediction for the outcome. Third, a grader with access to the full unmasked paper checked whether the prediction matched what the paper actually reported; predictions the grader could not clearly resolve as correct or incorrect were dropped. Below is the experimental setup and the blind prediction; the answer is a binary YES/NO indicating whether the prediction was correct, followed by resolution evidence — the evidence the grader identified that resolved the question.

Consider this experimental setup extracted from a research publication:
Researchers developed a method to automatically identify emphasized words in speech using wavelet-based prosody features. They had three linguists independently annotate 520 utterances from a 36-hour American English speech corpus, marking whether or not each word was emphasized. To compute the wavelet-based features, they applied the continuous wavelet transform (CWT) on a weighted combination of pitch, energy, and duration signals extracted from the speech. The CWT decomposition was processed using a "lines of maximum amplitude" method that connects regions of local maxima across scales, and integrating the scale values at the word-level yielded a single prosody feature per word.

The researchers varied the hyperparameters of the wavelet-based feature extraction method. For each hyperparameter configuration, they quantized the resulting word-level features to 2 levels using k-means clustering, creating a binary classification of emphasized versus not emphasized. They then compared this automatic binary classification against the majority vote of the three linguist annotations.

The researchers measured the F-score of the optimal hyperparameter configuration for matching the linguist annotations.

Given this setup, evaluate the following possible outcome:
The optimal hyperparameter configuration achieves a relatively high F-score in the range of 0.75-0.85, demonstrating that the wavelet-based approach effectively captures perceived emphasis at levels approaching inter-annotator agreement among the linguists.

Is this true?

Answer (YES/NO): YES